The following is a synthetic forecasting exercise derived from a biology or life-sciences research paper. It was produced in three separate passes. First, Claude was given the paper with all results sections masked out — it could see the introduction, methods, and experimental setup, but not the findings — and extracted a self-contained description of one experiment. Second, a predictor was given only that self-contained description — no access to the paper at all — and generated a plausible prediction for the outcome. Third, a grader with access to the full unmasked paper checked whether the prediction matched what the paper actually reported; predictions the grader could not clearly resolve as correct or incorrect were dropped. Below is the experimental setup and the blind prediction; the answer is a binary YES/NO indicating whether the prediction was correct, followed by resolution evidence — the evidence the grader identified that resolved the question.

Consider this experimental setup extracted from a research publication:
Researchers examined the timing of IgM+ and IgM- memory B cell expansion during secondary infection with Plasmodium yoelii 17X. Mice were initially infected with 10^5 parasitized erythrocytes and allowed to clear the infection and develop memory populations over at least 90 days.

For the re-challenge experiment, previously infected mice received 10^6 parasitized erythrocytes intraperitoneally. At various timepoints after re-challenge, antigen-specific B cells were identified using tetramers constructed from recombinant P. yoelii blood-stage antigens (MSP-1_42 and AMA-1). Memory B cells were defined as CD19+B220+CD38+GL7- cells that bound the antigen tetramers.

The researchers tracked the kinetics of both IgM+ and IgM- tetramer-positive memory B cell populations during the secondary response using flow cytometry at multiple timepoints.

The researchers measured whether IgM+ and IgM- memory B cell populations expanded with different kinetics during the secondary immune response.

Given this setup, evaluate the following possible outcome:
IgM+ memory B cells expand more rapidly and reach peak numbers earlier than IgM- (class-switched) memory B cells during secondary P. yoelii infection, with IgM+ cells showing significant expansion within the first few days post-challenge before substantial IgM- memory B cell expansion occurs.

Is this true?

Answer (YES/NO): NO